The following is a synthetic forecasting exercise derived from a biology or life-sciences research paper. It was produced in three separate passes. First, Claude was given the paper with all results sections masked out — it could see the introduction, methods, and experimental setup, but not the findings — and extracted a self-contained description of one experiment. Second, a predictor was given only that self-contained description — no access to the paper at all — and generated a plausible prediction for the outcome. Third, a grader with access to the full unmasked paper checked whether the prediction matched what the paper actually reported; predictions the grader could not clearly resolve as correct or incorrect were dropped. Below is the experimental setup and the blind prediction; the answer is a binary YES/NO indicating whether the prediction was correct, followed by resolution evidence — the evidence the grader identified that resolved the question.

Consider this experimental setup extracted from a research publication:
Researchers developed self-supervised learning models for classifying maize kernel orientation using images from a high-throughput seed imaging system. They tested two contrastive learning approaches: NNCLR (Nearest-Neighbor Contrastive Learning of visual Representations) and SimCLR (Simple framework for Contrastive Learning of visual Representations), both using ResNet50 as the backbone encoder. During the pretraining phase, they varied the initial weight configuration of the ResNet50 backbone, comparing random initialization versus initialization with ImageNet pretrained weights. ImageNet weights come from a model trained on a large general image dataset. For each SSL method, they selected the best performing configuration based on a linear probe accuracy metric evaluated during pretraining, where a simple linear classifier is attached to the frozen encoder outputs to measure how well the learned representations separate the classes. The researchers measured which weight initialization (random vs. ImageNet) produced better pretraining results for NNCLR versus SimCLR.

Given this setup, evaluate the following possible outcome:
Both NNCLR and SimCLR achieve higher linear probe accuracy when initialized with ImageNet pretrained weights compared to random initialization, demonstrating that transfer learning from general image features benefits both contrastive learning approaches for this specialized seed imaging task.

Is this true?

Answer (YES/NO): NO